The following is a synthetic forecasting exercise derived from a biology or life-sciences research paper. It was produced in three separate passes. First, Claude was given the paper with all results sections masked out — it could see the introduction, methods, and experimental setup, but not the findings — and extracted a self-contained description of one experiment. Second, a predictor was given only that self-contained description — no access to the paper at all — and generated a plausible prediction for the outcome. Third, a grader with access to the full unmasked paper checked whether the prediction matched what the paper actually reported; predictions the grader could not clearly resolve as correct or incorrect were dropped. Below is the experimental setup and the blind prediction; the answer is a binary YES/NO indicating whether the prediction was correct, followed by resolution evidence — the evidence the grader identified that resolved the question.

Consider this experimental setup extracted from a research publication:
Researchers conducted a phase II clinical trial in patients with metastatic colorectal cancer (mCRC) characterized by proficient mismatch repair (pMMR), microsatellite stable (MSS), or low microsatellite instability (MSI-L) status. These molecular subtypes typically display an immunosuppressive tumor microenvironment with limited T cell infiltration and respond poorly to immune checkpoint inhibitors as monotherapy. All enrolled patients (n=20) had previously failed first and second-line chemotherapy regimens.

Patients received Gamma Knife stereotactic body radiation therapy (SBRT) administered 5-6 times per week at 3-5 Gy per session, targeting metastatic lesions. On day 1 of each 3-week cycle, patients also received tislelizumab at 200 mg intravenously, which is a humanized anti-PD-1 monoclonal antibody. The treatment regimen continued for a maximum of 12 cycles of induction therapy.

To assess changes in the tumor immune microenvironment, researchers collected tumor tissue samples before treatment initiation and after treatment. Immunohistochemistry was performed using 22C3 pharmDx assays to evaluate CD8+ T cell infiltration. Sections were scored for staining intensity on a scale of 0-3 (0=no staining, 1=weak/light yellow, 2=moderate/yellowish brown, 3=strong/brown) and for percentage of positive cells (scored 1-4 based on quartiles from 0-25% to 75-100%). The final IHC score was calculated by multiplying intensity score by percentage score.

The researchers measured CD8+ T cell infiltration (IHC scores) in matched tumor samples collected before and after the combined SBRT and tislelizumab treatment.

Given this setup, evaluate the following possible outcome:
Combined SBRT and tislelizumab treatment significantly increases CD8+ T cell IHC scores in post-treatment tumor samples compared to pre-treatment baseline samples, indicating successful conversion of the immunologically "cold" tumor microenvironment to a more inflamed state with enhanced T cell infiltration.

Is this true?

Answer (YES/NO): YES